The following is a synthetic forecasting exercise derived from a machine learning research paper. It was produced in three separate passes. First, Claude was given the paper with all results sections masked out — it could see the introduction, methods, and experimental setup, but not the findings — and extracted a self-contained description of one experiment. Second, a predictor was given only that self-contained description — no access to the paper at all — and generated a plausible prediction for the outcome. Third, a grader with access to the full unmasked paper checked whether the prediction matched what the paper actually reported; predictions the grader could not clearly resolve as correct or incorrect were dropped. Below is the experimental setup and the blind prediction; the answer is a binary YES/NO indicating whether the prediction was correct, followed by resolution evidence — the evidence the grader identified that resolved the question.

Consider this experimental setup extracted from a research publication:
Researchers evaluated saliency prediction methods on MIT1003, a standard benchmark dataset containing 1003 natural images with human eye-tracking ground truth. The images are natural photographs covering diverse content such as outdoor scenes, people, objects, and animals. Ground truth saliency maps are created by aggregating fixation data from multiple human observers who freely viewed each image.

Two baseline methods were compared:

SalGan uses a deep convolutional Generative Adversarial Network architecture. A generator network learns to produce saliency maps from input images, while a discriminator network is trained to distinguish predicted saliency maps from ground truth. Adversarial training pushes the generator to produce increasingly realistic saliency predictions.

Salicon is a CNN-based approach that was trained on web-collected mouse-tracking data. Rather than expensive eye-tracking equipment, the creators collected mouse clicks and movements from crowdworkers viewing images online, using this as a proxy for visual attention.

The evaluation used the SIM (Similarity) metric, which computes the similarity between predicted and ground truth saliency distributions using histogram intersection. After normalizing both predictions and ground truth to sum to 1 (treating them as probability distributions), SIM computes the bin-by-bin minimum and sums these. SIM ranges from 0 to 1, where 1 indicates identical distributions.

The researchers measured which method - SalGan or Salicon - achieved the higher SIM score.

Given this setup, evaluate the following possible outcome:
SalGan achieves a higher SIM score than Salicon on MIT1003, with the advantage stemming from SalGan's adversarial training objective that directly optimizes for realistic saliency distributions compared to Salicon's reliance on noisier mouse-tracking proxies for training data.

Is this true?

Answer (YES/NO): NO